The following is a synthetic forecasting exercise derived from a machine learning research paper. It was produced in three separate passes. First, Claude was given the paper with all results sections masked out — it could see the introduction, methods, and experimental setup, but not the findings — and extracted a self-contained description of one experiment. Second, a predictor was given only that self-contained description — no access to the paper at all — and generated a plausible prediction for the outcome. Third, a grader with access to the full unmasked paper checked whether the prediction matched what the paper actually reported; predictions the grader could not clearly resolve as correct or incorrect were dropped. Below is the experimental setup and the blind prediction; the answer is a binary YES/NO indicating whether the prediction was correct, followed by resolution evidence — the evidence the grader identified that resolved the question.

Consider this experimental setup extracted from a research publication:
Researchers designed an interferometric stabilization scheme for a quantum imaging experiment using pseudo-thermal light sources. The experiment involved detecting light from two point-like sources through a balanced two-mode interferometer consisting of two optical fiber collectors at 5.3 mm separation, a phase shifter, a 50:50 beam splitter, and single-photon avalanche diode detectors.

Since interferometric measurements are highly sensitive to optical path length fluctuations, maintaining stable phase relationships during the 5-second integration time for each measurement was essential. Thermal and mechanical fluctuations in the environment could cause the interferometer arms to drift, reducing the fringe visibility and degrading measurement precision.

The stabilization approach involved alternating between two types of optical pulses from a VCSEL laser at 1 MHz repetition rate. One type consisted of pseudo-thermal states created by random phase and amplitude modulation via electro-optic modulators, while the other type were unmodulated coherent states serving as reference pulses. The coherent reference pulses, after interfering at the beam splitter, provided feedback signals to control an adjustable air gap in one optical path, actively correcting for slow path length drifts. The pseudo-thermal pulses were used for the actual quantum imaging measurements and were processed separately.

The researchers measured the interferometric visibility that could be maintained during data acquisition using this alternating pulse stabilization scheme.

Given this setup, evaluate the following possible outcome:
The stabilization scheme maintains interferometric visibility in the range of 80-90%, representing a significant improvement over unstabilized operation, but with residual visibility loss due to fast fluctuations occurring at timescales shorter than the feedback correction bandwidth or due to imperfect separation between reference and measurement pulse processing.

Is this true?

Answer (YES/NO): NO